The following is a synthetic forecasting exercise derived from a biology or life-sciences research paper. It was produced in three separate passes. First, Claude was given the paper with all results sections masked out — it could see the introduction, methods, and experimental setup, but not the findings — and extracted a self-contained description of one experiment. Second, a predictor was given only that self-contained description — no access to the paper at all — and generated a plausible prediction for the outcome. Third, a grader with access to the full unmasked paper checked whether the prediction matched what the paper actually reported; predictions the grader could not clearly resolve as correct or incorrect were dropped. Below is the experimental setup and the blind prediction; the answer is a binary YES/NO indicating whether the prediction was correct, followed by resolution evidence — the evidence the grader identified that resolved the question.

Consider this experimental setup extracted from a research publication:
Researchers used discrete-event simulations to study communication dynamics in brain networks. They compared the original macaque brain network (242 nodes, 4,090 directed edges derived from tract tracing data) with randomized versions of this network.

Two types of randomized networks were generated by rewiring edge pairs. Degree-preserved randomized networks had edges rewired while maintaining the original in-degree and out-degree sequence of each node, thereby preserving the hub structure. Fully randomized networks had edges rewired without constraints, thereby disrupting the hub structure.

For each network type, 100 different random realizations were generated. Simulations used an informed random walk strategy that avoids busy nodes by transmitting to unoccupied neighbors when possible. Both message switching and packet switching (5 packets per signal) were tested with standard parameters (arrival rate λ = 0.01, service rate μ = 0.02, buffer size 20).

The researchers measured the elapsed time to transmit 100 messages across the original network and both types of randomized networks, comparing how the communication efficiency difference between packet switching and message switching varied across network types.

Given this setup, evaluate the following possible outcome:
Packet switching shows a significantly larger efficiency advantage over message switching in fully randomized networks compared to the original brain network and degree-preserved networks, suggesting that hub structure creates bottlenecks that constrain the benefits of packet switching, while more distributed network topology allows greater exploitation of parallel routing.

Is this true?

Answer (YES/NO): NO